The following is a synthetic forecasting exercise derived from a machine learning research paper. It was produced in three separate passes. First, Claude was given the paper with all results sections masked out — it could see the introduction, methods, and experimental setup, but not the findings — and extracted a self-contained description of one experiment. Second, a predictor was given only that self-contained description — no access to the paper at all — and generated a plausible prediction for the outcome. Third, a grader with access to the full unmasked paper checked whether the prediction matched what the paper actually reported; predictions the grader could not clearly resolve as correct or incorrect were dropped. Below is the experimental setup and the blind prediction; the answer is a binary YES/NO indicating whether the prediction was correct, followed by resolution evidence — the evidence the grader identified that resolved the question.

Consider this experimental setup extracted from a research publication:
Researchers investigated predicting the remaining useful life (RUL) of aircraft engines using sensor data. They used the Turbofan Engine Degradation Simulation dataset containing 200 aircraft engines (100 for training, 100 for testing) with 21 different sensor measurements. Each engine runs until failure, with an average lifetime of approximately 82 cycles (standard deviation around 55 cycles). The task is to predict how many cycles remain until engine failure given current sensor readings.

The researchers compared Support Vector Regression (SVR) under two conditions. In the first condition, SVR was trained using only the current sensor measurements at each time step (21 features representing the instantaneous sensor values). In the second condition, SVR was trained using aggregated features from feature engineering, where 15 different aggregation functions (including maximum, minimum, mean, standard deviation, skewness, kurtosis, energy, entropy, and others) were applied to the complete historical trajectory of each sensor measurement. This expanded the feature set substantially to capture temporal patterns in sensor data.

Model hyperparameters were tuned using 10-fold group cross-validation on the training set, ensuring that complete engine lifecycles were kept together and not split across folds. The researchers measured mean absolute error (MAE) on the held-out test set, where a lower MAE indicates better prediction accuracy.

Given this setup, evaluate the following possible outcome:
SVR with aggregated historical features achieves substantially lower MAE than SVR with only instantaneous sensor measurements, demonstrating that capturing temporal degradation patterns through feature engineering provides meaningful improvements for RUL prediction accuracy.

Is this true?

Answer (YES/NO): NO